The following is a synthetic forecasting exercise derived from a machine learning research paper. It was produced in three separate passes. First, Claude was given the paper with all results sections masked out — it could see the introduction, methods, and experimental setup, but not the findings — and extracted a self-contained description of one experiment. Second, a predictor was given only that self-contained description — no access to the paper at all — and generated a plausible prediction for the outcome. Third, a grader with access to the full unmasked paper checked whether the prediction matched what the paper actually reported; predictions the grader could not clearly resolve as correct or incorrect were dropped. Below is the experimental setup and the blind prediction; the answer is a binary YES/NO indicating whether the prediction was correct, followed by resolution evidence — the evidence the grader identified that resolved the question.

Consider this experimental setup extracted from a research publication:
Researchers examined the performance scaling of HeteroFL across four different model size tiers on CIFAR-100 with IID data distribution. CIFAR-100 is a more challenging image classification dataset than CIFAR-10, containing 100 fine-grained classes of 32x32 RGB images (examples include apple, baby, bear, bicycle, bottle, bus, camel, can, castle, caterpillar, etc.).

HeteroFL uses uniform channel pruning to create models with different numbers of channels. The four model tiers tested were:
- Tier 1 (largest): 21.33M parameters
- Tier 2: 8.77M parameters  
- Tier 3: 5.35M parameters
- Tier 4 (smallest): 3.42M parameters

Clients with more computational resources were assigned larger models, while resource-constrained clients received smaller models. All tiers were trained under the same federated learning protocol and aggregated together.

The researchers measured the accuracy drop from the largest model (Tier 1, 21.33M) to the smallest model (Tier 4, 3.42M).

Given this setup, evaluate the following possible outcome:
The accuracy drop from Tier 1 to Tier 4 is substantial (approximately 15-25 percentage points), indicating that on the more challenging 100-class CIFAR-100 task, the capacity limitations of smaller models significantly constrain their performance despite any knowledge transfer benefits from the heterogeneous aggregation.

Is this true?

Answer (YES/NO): NO